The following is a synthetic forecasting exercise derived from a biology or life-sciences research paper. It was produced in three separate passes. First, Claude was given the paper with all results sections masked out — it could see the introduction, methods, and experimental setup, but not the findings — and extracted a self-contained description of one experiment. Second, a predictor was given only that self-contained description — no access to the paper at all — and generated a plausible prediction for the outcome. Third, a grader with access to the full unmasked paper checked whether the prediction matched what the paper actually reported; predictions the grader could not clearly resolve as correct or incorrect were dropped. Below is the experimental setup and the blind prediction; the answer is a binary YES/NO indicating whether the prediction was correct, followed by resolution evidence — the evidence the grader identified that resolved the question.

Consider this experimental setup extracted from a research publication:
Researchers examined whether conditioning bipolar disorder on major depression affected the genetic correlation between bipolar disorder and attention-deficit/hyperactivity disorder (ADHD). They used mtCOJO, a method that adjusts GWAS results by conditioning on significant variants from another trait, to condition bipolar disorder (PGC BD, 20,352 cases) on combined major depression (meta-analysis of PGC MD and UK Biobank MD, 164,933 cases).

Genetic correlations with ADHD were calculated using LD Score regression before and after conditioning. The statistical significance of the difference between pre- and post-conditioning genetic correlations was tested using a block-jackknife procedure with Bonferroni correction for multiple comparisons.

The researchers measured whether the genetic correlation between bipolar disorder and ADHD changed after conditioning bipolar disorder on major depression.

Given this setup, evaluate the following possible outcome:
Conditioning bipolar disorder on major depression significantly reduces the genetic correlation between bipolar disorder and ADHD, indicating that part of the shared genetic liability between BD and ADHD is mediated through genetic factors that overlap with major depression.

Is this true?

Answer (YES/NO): YES